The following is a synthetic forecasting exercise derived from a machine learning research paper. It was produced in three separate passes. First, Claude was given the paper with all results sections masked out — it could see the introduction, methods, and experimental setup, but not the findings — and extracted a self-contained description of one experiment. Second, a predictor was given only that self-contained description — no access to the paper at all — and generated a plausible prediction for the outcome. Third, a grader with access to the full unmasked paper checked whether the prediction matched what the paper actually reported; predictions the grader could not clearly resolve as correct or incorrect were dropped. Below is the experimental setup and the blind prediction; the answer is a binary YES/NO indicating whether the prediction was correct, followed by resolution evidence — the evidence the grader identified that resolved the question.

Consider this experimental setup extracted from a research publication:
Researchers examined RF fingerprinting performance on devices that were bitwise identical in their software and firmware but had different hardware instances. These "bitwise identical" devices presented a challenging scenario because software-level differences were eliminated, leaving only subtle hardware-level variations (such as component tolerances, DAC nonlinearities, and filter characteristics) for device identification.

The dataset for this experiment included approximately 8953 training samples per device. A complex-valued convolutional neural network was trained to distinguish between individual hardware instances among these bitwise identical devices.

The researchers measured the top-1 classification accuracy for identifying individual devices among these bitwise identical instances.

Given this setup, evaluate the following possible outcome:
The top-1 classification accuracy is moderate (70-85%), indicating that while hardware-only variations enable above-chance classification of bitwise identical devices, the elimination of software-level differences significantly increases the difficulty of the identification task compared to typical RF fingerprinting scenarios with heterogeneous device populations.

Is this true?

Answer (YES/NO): NO